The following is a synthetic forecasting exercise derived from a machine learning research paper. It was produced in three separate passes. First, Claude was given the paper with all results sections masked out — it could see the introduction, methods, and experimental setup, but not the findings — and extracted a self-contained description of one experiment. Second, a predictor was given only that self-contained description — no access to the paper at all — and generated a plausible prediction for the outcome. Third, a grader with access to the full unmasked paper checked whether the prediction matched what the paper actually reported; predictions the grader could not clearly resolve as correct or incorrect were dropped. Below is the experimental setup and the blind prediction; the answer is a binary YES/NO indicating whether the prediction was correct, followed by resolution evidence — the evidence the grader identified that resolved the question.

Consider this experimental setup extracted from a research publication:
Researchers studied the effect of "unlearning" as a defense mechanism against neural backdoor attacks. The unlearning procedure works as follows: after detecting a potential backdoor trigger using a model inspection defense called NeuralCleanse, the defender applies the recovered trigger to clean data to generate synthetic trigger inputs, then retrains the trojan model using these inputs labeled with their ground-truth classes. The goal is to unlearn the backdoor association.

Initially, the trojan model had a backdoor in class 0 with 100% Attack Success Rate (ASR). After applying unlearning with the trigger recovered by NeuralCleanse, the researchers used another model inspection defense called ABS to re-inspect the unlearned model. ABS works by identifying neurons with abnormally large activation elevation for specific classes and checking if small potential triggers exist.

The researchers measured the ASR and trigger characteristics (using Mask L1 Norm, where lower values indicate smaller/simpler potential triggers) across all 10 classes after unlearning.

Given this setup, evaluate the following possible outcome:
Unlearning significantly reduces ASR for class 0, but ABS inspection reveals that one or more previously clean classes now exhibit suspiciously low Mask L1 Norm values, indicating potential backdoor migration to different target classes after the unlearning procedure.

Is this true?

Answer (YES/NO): NO